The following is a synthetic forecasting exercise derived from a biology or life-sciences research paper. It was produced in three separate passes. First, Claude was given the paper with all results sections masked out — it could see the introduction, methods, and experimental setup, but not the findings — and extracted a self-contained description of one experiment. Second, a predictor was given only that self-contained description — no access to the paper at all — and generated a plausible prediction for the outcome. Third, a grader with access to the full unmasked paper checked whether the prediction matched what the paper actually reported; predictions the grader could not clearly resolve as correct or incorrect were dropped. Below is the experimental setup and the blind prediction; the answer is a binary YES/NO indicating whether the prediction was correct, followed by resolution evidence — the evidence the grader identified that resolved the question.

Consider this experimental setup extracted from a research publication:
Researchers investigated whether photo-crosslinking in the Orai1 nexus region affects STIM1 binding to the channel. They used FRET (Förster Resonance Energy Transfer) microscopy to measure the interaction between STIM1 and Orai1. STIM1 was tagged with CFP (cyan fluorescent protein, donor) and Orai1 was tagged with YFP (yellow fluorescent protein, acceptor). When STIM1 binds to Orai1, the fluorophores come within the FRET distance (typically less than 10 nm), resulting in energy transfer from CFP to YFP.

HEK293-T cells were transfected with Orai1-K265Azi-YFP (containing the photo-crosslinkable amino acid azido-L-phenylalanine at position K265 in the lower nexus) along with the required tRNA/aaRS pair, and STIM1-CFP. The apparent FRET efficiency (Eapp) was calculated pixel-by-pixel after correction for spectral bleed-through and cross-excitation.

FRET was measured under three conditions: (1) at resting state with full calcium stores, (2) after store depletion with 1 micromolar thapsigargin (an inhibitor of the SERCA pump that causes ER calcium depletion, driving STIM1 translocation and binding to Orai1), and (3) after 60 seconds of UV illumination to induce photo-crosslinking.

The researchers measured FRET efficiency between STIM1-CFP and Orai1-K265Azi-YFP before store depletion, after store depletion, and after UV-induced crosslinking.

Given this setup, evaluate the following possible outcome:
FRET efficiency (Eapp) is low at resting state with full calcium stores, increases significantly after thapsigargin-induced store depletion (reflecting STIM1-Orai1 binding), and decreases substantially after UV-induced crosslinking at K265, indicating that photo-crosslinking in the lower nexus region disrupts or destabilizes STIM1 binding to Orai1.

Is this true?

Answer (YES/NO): NO